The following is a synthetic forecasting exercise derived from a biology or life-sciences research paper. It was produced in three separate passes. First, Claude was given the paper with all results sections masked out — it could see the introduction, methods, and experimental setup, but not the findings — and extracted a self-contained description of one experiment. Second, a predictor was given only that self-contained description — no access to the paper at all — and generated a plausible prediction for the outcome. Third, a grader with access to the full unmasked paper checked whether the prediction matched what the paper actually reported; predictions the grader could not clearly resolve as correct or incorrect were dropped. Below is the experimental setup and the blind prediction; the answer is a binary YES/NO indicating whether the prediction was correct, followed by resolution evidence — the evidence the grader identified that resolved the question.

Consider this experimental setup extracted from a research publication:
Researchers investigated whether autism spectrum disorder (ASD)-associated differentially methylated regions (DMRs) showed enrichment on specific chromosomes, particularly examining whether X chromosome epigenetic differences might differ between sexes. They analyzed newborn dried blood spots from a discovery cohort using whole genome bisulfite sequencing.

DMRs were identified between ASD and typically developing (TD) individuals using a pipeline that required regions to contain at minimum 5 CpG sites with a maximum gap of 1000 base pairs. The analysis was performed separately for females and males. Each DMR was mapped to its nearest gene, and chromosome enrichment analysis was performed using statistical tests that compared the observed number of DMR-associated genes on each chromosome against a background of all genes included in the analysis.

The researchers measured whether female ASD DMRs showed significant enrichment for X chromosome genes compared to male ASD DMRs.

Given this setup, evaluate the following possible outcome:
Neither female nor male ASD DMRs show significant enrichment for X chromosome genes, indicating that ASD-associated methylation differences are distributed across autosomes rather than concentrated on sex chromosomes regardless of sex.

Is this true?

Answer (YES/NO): NO